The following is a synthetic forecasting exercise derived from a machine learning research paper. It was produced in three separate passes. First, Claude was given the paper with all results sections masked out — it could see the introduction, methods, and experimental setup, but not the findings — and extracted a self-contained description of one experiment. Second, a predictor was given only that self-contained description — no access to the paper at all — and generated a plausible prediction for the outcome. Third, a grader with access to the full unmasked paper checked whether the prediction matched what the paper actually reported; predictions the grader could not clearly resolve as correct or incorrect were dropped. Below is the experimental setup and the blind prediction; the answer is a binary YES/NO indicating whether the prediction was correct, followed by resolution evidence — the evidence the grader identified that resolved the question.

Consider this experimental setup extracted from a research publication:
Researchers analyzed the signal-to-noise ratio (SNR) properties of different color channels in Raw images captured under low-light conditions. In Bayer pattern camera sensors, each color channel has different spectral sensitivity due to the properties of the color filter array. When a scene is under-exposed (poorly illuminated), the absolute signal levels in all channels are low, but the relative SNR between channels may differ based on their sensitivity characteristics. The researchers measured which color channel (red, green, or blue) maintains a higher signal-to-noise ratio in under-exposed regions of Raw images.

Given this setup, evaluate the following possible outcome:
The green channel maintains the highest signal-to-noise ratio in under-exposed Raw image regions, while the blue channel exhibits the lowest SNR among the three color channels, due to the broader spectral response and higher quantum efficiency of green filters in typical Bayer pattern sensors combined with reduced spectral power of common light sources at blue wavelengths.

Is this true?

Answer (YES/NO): NO